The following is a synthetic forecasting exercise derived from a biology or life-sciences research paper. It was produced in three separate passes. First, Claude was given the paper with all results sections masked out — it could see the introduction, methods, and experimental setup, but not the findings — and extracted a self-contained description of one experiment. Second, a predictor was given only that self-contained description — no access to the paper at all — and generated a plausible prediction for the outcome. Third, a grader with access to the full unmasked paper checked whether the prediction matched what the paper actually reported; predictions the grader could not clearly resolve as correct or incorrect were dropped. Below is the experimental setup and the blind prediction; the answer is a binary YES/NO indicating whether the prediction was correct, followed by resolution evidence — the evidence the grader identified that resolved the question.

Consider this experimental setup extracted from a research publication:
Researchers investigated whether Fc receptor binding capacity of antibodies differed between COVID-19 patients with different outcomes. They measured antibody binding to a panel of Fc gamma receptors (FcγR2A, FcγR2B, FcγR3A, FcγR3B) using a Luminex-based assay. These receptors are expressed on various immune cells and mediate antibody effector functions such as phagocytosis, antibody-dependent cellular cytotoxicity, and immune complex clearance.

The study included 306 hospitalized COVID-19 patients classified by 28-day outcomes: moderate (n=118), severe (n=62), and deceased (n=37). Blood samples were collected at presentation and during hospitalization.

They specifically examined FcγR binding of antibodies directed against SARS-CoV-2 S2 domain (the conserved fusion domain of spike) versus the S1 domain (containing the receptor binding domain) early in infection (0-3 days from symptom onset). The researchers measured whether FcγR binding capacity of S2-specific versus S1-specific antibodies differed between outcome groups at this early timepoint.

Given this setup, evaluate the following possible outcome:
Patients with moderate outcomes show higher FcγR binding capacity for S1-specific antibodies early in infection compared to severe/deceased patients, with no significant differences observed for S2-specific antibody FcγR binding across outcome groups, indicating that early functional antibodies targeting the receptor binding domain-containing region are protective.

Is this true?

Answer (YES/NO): NO